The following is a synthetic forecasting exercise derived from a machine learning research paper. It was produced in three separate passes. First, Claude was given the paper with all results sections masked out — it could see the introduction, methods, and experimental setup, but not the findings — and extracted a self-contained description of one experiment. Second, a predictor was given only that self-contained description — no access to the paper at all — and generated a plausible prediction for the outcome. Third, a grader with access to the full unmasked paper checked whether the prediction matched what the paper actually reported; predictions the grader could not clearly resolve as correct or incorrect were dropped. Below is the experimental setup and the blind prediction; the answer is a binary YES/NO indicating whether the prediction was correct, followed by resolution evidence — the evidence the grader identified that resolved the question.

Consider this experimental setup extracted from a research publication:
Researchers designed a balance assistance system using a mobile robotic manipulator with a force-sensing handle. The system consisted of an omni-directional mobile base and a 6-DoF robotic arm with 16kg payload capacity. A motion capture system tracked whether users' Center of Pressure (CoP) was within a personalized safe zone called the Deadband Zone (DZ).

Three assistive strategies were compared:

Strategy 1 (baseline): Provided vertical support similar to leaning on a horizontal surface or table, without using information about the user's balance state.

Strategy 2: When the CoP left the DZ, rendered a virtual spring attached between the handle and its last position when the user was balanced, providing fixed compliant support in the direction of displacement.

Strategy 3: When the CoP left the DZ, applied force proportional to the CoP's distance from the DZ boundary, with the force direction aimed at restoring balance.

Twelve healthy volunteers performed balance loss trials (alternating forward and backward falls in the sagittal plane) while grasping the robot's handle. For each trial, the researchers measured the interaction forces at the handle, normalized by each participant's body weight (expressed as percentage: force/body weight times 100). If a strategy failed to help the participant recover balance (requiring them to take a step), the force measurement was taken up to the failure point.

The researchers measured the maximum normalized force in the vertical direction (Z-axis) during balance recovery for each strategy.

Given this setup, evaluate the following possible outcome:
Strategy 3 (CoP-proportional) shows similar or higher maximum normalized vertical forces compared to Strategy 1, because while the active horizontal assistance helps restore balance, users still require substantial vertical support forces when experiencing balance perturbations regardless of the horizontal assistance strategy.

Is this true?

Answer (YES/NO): NO